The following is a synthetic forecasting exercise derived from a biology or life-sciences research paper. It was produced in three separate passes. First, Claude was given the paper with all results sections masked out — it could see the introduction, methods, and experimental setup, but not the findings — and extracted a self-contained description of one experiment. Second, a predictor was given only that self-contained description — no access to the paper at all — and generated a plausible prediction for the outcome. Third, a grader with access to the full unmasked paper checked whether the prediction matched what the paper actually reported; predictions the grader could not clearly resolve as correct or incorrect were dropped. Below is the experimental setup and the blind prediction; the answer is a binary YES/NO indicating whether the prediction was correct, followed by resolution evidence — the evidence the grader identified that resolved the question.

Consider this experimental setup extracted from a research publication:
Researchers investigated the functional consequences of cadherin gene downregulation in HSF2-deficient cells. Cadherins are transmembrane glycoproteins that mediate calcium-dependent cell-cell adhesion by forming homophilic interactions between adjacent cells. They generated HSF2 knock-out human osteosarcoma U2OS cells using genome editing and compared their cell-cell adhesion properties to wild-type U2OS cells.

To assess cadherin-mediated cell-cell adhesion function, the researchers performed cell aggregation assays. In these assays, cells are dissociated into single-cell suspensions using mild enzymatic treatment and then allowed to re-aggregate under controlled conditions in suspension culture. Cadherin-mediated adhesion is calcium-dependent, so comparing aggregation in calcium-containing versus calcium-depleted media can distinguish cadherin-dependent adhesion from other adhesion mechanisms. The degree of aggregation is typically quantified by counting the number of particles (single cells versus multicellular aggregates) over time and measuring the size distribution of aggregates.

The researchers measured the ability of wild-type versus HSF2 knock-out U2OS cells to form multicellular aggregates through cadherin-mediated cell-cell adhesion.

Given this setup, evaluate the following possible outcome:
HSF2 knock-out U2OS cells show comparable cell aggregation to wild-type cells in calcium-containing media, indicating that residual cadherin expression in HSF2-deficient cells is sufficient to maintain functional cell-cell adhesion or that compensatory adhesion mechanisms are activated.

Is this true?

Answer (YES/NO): NO